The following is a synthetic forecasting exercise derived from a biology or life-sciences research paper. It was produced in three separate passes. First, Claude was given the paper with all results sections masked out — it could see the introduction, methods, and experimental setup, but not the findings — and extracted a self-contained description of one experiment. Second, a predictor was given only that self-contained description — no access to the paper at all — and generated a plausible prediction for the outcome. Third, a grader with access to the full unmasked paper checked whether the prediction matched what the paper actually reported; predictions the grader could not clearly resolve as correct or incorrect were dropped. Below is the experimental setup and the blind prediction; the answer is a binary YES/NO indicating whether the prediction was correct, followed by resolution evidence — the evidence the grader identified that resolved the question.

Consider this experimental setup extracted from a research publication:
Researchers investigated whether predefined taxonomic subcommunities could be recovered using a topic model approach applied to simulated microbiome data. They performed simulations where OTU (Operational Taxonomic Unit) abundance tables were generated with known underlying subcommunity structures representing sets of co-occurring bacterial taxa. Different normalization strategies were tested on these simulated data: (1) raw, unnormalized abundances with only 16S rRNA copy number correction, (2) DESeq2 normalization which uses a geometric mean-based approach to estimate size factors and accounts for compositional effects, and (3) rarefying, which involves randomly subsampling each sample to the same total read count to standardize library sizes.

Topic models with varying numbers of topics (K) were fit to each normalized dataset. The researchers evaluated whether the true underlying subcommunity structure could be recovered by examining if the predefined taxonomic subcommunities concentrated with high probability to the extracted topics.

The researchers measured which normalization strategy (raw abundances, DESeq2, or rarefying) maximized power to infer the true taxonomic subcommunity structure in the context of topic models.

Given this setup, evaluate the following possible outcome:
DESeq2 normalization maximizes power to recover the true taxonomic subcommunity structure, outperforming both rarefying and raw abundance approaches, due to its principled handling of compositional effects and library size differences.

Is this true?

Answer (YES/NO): NO